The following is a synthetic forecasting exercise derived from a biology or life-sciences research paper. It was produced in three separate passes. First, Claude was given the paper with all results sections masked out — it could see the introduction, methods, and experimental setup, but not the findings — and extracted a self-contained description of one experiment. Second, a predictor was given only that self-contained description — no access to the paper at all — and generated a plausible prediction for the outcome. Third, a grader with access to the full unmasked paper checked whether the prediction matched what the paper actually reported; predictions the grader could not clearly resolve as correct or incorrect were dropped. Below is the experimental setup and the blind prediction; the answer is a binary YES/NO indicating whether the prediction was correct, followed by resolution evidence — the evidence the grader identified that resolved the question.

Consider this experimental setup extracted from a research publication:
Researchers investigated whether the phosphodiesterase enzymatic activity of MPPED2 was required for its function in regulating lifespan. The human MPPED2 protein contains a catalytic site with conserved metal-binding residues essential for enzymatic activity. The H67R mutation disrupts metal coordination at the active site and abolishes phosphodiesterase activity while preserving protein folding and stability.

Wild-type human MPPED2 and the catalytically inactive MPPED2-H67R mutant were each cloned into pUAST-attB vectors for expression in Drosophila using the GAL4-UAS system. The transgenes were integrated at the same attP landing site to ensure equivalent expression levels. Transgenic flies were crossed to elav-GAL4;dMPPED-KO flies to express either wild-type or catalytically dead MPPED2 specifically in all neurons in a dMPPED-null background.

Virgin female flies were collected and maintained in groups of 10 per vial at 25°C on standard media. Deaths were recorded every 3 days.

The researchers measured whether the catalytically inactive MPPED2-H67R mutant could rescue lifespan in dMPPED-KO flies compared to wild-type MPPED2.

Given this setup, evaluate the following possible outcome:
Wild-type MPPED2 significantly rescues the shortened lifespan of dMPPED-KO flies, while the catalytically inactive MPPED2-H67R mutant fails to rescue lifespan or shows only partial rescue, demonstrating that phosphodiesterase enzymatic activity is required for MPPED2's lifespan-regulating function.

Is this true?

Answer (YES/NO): NO